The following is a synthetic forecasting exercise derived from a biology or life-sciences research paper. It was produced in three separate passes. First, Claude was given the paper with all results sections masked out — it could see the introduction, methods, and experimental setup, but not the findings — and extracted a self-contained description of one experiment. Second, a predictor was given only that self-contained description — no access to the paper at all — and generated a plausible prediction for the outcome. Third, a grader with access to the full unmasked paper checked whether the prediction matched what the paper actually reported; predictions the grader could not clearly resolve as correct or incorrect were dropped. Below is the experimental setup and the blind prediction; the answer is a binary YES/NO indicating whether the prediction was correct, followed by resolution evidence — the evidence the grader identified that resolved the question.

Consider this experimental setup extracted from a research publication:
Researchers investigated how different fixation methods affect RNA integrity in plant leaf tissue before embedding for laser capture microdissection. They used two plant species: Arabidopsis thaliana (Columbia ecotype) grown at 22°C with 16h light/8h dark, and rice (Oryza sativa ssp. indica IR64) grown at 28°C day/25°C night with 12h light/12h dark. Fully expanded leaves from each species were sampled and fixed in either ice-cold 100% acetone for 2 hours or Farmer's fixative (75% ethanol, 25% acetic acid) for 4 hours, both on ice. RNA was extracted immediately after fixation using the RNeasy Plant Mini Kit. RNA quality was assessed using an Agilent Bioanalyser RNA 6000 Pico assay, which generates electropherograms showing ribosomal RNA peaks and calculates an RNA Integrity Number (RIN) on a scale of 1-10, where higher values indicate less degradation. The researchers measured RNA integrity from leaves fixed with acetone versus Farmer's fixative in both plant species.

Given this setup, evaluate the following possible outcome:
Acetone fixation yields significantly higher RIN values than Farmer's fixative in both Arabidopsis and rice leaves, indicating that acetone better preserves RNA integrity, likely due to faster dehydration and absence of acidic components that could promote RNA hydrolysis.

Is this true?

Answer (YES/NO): NO